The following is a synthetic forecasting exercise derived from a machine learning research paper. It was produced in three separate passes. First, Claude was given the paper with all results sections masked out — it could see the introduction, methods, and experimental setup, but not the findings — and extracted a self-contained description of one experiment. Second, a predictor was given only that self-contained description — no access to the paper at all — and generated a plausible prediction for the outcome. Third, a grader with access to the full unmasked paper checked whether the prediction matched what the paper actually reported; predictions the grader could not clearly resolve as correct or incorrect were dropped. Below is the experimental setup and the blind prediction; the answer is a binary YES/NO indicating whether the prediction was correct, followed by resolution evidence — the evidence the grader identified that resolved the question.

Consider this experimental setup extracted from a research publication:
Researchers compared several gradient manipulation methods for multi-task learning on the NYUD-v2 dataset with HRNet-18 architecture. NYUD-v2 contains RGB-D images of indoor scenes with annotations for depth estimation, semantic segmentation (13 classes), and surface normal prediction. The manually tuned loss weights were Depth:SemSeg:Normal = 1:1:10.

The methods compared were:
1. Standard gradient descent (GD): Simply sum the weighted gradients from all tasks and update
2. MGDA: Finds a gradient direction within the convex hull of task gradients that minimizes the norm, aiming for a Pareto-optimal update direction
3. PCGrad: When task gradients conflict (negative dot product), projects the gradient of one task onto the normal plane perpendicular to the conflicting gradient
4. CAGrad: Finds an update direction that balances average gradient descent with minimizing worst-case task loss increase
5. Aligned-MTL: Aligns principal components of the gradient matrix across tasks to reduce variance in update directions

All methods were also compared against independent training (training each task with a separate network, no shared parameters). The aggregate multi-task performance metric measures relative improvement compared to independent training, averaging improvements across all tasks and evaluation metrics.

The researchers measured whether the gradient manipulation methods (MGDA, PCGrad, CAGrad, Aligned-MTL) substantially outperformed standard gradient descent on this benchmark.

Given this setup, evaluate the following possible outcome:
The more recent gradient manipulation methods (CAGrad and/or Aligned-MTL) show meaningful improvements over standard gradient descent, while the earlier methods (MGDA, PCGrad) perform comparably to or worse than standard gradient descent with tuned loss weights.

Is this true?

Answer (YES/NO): NO